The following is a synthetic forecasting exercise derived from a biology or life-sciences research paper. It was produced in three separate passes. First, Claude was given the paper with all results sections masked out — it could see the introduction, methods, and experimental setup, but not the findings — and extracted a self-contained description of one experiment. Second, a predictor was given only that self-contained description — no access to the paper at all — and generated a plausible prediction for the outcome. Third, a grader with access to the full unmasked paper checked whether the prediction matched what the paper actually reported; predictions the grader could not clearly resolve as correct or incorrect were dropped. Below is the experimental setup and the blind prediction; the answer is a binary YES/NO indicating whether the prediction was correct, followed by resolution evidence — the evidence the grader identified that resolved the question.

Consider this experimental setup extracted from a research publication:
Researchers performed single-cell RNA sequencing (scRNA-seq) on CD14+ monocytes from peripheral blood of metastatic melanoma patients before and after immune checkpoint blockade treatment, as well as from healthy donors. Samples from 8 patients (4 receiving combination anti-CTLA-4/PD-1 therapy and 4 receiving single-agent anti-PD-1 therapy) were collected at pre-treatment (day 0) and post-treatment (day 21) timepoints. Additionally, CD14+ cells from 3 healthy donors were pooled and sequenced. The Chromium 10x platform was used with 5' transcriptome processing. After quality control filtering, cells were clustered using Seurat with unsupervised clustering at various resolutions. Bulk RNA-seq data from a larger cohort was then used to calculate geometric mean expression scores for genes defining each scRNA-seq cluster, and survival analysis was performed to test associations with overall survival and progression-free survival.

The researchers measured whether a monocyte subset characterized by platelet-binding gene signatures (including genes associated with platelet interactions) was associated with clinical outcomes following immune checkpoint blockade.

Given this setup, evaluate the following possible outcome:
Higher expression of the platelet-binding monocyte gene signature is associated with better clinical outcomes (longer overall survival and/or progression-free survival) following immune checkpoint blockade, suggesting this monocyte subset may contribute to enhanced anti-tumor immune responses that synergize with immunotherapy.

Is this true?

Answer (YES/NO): YES